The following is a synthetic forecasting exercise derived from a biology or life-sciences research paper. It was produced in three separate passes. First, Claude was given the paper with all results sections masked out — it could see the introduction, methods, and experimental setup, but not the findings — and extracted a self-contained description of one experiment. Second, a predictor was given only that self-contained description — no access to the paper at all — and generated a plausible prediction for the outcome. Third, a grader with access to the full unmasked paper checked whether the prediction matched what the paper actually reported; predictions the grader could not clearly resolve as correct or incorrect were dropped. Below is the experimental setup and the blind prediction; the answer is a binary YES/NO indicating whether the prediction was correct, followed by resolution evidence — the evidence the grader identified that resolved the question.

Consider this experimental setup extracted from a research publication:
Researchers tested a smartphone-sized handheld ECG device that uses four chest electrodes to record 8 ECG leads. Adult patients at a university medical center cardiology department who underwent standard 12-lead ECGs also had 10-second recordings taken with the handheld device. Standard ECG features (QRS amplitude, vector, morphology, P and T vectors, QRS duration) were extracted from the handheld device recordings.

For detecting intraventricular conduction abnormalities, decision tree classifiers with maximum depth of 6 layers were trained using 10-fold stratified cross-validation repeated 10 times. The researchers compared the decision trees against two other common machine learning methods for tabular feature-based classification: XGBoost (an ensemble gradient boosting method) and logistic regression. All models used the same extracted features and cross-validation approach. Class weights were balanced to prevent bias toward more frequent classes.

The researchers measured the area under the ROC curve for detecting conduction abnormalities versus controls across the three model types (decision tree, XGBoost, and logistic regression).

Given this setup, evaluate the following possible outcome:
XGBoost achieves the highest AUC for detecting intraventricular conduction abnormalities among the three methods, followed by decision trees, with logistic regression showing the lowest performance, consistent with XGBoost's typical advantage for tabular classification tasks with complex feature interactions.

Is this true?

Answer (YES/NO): NO